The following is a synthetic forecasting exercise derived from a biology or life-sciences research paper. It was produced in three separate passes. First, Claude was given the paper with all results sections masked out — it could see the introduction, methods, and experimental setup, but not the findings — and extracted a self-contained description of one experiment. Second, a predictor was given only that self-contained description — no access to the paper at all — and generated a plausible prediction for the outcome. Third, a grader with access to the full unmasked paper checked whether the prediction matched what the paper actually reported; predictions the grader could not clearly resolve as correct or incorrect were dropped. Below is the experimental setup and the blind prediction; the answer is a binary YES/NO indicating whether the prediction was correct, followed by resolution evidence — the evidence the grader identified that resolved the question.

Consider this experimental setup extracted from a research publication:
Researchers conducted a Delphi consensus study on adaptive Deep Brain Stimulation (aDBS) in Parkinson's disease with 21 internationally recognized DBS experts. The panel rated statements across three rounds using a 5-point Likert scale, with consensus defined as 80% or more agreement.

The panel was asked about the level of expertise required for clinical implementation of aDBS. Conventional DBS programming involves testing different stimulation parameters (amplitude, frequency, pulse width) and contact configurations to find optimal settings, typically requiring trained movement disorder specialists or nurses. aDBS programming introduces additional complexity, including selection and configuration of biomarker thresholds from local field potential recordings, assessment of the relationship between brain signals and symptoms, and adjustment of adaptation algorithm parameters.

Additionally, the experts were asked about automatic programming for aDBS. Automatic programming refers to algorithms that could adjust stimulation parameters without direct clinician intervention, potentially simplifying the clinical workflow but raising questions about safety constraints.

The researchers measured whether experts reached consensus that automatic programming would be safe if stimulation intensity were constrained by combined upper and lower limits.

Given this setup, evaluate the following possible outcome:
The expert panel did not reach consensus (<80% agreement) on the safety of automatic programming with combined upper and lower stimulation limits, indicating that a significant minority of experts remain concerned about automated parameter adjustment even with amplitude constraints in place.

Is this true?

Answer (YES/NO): NO